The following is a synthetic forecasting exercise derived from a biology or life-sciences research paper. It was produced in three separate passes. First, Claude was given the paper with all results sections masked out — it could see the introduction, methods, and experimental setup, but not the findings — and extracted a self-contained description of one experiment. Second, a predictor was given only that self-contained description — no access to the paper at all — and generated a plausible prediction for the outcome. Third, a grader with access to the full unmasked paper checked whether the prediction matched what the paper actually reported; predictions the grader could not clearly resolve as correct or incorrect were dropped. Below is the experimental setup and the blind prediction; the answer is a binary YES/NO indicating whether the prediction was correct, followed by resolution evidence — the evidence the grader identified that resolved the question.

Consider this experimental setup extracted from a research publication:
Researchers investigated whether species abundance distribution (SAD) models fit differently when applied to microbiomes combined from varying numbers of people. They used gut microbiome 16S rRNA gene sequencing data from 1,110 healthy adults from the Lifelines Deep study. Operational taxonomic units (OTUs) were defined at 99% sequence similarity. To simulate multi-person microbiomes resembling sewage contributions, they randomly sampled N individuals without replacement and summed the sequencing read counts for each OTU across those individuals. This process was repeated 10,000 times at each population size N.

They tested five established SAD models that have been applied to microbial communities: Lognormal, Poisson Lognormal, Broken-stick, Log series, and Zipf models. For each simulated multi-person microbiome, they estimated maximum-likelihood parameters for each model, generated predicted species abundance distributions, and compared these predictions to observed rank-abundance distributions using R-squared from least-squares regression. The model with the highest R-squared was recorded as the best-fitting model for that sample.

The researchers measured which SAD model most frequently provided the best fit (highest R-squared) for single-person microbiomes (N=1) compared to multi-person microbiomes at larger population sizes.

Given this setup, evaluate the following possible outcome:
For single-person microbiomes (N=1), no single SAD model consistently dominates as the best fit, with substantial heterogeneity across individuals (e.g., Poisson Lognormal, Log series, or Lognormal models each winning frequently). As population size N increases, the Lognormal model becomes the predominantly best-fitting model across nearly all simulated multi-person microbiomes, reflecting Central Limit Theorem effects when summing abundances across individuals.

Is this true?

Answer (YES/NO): NO